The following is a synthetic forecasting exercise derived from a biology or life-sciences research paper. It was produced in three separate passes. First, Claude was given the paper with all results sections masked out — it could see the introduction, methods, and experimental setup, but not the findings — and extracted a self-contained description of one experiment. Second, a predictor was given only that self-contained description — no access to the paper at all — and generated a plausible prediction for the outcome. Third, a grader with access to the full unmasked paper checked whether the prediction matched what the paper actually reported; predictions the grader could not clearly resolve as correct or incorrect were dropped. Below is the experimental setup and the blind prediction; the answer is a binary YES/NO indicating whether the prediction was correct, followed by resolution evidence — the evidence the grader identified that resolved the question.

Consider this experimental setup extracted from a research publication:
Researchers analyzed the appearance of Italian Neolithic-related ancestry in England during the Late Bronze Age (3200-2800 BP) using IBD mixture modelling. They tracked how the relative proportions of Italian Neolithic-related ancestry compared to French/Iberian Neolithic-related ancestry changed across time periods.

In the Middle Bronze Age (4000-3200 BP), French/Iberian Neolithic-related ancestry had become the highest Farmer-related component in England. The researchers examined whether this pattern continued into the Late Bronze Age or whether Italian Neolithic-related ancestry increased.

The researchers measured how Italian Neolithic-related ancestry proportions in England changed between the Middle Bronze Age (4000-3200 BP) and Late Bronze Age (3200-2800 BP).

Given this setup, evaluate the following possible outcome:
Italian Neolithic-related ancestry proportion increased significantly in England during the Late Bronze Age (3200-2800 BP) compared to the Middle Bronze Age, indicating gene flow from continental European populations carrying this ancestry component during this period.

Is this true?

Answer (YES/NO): YES